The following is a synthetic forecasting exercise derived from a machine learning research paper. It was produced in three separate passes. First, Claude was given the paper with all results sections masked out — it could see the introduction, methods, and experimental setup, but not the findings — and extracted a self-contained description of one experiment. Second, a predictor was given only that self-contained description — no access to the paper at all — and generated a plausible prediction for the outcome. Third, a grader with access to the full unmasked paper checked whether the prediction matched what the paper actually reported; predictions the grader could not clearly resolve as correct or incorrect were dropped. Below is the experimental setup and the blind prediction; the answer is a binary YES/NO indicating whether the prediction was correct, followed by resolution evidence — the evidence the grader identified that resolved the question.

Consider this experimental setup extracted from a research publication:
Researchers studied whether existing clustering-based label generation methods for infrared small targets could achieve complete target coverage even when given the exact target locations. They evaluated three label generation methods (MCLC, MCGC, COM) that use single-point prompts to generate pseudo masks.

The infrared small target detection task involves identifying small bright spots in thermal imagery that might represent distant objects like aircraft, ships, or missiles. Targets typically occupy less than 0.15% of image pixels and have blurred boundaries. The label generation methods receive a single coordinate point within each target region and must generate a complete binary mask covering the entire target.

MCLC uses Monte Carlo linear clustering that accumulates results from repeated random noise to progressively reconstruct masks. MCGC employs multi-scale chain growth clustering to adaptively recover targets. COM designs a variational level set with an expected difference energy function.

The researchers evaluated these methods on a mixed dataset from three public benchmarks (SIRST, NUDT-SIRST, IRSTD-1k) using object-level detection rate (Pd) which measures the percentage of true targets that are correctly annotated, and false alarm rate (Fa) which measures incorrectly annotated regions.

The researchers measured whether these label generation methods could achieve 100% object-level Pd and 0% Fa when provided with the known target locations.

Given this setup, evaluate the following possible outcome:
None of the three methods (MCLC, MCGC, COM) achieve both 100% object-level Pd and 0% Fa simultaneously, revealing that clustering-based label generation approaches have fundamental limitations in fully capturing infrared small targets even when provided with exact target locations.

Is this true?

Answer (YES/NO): YES